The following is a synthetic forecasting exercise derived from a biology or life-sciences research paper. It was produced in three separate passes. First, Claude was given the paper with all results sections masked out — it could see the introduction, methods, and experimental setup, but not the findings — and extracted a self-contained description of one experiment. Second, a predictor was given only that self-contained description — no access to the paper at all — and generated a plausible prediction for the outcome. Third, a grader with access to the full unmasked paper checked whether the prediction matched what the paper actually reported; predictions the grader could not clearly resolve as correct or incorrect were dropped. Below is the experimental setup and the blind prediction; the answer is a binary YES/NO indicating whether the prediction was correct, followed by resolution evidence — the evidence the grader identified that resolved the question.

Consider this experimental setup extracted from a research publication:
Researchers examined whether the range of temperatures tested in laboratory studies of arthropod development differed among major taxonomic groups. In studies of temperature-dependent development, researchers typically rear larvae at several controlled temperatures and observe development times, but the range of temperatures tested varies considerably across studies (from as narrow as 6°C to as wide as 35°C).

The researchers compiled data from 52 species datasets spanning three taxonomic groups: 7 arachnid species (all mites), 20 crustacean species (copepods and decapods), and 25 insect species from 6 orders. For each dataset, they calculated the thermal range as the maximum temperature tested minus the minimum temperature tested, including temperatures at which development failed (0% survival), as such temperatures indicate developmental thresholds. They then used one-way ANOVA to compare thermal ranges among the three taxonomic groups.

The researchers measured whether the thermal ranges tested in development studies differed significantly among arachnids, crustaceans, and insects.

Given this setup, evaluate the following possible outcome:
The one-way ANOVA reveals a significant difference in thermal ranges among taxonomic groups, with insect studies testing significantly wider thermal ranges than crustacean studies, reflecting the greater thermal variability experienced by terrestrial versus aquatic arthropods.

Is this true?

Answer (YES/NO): YES